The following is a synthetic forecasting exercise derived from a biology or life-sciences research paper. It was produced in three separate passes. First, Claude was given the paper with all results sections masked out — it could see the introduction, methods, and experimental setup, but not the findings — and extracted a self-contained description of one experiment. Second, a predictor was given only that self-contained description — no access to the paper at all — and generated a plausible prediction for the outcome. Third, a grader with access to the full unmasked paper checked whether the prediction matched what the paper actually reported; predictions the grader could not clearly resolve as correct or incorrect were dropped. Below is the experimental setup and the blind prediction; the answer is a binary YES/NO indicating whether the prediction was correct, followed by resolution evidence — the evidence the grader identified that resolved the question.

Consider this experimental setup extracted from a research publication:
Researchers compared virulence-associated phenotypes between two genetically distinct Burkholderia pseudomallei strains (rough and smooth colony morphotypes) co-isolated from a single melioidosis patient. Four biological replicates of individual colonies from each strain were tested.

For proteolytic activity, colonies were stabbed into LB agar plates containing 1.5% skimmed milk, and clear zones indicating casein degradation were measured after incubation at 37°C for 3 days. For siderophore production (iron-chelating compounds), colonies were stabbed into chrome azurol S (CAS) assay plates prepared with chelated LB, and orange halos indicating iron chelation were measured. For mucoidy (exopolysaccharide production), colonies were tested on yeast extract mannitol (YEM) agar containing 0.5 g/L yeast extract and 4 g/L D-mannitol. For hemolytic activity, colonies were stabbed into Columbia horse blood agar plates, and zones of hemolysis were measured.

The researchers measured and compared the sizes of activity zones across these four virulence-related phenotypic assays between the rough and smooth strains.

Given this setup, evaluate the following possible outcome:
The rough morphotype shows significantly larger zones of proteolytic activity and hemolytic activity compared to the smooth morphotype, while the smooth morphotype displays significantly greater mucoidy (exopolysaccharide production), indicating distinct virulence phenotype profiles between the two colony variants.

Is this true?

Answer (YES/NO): YES